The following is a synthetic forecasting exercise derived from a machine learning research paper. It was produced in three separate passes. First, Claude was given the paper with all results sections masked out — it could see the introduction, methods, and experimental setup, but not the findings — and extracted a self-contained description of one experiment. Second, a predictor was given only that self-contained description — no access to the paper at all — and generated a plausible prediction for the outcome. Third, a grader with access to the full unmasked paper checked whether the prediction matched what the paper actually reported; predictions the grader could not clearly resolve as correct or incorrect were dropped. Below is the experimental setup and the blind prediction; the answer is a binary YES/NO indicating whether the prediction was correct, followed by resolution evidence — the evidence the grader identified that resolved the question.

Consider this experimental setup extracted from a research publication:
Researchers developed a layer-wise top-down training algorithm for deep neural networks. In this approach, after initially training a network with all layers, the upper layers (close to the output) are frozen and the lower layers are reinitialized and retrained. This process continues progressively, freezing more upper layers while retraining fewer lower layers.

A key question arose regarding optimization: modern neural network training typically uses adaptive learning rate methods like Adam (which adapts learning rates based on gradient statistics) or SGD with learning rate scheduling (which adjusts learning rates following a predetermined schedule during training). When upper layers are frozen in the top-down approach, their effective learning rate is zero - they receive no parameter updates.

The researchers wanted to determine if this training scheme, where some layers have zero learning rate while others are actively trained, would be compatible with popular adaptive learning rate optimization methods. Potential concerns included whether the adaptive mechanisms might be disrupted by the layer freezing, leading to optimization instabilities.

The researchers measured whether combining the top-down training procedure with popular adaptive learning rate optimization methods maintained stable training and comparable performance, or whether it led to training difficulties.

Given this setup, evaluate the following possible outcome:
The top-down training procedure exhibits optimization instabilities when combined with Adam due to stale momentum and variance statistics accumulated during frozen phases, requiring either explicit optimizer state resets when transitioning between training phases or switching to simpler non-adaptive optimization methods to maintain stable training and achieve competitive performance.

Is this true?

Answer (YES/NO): NO